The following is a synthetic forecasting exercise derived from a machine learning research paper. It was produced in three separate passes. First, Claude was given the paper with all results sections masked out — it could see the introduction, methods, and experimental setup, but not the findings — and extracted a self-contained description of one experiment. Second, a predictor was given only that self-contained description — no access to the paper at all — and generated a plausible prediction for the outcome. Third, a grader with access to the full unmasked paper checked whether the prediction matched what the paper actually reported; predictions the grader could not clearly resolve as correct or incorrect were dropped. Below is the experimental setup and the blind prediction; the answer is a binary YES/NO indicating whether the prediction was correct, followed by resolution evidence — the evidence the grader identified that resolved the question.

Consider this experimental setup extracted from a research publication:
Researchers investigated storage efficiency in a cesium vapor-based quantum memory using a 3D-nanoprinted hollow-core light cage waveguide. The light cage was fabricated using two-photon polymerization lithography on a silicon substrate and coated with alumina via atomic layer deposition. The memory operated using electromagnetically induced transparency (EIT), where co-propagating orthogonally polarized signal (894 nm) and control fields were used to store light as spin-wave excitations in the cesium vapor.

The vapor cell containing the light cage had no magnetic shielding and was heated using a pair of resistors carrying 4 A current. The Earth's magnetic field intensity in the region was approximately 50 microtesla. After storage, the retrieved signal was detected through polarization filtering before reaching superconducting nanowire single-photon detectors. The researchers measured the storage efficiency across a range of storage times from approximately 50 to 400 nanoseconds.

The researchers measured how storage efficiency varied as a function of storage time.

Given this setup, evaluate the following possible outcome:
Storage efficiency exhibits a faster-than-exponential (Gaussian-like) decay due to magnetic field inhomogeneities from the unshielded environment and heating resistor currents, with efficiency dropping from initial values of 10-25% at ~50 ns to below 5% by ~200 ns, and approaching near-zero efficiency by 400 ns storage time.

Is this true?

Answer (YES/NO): NO